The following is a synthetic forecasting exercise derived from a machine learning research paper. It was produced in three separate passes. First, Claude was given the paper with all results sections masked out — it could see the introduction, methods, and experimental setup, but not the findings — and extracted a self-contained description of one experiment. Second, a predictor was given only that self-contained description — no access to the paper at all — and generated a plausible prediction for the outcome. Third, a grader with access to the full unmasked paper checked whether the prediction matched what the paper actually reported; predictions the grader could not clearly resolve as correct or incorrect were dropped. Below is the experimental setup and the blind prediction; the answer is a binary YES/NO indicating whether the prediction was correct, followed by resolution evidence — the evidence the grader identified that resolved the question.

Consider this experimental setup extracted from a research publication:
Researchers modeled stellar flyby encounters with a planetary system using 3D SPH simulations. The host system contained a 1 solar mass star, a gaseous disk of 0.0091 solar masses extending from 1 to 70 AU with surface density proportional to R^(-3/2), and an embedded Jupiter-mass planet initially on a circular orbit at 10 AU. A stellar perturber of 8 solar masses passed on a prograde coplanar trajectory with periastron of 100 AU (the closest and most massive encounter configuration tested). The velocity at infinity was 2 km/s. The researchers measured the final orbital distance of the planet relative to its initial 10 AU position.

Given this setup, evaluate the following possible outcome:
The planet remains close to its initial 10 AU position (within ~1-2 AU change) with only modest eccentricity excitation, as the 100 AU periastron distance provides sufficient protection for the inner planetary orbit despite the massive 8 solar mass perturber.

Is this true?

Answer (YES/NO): NO